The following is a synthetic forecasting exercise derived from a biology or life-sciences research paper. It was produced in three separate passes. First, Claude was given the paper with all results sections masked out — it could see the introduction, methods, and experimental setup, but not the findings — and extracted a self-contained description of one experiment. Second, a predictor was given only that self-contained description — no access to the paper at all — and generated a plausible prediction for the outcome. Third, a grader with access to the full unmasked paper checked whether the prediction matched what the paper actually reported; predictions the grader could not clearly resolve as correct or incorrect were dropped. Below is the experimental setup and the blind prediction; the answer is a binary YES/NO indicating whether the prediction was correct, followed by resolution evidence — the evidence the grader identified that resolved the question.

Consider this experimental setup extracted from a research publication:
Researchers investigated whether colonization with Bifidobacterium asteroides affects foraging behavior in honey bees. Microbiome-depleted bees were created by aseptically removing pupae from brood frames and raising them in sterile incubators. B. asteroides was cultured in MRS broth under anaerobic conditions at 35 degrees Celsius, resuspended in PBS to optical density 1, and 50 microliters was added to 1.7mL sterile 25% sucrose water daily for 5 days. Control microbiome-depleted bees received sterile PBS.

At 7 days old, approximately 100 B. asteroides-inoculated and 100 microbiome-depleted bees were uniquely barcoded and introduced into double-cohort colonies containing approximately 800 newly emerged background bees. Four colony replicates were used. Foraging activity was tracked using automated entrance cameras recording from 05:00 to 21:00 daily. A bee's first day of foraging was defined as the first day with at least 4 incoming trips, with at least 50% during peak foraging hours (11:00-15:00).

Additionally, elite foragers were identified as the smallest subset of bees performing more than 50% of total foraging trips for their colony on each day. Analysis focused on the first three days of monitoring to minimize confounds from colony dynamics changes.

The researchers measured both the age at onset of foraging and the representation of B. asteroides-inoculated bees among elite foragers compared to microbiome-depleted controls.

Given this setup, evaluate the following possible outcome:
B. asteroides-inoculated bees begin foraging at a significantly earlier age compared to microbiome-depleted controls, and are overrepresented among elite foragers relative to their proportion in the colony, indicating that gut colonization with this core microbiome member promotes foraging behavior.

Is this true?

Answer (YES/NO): NO